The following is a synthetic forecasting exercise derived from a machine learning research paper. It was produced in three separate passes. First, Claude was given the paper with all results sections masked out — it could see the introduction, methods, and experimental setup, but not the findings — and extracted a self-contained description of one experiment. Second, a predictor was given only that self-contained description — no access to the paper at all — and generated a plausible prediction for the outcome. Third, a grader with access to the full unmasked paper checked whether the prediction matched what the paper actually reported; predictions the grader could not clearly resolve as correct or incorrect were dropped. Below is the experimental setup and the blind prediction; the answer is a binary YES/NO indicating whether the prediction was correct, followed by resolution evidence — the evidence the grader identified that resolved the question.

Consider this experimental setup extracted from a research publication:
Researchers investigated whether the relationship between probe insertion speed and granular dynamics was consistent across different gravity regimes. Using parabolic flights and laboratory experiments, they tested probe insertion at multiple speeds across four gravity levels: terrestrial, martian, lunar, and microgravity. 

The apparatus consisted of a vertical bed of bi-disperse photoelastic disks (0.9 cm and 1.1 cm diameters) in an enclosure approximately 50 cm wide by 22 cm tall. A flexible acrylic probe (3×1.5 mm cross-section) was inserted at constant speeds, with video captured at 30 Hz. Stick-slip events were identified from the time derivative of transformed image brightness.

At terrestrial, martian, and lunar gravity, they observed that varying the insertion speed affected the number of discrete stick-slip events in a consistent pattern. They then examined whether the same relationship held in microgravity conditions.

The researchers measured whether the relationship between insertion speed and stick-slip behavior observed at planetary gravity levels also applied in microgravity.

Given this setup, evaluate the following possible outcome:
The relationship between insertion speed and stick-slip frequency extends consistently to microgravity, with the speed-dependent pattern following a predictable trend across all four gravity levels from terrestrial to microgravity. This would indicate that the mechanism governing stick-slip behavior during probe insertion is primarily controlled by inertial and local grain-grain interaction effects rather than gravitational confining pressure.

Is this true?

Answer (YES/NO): NO